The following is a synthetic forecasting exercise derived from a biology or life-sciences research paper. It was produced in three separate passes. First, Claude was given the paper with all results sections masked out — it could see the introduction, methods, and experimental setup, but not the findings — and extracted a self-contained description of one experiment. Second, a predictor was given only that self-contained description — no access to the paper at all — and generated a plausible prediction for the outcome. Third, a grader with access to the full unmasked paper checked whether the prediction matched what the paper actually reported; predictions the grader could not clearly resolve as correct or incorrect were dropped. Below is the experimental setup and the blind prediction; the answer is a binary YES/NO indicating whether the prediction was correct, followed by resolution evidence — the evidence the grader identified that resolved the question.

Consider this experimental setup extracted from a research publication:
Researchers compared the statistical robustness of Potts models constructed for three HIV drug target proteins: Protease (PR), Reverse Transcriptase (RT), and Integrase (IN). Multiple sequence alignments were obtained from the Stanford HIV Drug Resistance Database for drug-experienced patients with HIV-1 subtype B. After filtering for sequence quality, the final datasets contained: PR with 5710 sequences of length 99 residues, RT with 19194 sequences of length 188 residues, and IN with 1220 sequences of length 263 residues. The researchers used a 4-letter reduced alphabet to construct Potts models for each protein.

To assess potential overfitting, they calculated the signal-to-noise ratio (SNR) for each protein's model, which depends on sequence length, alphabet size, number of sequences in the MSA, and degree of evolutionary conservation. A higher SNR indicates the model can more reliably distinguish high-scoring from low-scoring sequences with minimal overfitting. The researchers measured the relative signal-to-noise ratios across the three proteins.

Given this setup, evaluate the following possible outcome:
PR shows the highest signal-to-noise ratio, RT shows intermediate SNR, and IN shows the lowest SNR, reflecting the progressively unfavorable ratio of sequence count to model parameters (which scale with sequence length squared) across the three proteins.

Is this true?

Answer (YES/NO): NO